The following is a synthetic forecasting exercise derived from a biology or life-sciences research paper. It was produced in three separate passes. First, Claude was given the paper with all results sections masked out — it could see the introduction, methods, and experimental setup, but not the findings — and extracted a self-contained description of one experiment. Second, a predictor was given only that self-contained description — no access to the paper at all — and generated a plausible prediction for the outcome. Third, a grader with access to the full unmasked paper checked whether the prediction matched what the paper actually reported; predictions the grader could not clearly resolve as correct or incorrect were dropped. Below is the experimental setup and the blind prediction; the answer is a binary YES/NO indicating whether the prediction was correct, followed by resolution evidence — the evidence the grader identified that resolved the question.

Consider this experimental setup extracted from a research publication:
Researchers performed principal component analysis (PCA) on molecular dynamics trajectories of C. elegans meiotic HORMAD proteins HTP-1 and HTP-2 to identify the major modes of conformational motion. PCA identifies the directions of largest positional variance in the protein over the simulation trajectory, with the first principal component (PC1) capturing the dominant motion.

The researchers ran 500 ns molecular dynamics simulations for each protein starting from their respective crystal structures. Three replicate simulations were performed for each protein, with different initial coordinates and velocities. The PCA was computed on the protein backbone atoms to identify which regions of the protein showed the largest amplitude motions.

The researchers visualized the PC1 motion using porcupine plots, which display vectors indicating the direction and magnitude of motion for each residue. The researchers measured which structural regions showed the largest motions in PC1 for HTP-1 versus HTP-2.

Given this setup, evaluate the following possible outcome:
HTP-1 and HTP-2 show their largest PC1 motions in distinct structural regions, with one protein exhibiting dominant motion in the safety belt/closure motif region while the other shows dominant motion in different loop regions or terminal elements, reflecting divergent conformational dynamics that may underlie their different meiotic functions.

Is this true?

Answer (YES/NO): NO